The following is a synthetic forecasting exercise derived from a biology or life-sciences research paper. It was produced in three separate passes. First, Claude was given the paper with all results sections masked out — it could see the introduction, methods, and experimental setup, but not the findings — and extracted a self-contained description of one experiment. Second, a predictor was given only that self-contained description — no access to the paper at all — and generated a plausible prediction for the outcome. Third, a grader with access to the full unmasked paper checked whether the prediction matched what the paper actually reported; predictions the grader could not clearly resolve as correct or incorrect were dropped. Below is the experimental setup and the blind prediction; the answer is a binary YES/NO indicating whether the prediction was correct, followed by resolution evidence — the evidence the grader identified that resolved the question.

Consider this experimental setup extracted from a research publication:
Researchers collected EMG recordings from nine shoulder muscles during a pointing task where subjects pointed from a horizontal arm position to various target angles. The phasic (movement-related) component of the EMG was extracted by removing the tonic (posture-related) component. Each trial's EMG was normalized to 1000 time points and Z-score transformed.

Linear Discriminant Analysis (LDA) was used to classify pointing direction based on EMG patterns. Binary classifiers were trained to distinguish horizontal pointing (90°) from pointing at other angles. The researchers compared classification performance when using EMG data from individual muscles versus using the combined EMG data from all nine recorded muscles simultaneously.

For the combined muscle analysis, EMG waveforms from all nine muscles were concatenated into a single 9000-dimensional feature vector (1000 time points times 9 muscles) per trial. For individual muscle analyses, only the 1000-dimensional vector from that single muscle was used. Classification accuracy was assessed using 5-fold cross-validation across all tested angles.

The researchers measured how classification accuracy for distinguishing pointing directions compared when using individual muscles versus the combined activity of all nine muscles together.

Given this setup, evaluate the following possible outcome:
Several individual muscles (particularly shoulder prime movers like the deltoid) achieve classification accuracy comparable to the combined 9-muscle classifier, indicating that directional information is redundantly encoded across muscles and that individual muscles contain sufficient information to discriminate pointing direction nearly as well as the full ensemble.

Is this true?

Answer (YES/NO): NO